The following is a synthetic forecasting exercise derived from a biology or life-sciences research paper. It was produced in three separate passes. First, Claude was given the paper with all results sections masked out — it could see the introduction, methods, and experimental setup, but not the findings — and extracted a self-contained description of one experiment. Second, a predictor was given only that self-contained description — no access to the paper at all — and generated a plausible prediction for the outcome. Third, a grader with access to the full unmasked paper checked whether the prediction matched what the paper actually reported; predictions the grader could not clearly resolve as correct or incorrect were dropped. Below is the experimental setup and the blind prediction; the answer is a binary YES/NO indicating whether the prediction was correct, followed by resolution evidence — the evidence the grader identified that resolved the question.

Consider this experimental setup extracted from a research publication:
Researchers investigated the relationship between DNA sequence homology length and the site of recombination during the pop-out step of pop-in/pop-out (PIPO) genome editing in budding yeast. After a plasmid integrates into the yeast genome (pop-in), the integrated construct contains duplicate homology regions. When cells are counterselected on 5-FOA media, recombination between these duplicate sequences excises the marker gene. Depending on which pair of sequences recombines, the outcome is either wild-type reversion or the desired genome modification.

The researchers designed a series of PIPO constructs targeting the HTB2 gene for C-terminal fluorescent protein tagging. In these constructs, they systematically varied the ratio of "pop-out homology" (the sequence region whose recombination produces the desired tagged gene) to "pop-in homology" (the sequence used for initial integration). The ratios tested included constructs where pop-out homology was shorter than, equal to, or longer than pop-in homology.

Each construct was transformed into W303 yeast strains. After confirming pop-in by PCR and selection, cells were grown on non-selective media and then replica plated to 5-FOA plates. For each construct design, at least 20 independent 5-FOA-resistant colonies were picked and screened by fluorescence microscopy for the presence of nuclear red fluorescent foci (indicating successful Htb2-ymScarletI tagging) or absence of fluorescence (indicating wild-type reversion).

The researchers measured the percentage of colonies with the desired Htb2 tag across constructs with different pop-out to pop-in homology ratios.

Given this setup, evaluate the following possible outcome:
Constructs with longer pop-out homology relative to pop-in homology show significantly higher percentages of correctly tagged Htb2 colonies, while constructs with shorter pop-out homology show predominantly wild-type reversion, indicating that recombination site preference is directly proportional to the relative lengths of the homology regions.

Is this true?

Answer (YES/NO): YES